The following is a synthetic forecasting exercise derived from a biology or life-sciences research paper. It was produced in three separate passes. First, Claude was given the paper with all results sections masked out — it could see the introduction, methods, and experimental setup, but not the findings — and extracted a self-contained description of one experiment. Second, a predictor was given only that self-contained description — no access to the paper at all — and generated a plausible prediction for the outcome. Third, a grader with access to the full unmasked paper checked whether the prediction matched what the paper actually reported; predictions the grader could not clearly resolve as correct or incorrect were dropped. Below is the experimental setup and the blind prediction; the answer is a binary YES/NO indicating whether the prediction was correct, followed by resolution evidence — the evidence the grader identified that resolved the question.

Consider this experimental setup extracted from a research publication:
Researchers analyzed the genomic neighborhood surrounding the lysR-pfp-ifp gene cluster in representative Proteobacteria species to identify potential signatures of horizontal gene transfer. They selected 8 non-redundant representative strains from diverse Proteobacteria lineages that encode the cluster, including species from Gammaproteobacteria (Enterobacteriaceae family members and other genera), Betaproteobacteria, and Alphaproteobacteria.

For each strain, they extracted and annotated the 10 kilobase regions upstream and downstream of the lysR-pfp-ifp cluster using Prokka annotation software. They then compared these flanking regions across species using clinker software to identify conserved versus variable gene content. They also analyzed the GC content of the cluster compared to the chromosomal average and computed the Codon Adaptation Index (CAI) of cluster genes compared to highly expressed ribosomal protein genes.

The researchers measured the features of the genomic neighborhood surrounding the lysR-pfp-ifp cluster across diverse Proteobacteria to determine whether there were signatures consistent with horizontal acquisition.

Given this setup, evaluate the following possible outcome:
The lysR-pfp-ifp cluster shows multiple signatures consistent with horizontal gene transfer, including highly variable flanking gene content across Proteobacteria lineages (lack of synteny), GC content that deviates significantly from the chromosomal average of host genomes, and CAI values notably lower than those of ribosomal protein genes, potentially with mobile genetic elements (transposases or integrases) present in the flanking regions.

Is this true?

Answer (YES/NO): YES